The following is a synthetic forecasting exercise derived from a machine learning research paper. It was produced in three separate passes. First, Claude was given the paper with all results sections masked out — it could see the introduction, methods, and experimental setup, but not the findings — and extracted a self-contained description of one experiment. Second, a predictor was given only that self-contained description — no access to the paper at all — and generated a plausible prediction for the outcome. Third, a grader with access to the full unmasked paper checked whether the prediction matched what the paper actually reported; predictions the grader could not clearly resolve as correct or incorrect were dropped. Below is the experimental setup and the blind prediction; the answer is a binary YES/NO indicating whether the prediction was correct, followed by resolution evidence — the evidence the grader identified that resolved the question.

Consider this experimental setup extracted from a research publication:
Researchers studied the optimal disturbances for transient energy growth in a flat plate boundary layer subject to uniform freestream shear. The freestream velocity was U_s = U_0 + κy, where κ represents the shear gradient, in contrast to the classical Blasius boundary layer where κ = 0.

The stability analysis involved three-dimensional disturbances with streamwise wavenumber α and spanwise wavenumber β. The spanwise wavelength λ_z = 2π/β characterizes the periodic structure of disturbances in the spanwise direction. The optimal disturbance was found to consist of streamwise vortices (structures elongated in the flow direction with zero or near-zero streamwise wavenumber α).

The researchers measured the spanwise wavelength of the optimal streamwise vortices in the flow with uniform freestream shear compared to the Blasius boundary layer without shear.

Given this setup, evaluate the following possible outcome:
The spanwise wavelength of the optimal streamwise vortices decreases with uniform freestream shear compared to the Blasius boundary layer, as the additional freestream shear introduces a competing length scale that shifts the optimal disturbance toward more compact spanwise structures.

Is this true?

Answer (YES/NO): NO